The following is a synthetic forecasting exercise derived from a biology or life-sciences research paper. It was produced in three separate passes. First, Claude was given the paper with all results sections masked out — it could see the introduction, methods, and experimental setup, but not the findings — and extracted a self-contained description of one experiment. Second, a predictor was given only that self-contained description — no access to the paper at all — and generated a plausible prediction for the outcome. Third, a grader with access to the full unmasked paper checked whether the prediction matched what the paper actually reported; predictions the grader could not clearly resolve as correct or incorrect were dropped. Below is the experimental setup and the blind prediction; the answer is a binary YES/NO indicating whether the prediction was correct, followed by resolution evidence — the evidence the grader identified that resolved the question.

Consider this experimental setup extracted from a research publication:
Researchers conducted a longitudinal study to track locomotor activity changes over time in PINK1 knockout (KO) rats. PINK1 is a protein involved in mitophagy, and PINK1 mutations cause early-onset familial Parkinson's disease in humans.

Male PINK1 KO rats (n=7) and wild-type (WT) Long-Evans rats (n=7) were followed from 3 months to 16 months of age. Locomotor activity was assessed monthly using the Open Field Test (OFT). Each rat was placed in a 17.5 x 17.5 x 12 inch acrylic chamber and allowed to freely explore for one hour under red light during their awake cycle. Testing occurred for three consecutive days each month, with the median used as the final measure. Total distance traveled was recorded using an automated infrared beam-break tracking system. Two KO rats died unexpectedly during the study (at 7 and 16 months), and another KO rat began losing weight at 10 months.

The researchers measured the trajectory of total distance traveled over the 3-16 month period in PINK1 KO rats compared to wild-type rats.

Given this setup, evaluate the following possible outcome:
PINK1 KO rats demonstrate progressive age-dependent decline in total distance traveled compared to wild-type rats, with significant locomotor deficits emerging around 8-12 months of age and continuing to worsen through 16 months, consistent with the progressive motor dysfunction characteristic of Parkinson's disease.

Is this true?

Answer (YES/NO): NO